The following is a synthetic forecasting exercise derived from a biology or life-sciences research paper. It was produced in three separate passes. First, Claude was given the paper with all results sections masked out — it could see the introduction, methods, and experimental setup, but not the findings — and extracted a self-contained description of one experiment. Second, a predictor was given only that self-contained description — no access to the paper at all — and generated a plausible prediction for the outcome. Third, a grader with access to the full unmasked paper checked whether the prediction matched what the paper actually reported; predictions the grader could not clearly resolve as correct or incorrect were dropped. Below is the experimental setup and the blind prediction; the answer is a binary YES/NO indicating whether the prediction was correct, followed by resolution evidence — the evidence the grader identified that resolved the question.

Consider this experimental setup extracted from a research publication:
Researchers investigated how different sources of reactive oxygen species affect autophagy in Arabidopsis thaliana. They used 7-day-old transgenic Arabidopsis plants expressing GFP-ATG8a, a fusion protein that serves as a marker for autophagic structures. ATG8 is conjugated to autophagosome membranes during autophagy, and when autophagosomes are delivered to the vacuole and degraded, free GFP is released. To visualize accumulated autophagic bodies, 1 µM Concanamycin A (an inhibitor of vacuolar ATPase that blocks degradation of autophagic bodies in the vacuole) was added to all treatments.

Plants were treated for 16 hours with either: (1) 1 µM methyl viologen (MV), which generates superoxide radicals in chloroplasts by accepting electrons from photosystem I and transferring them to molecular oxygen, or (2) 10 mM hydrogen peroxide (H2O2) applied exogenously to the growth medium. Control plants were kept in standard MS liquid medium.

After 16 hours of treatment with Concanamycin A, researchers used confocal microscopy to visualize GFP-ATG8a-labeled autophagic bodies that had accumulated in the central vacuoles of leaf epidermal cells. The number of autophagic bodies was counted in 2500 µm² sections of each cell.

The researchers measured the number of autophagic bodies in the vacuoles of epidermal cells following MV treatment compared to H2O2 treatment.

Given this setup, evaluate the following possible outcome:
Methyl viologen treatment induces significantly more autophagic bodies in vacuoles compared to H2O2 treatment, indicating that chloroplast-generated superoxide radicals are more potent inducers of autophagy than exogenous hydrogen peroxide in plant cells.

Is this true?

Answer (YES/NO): NO